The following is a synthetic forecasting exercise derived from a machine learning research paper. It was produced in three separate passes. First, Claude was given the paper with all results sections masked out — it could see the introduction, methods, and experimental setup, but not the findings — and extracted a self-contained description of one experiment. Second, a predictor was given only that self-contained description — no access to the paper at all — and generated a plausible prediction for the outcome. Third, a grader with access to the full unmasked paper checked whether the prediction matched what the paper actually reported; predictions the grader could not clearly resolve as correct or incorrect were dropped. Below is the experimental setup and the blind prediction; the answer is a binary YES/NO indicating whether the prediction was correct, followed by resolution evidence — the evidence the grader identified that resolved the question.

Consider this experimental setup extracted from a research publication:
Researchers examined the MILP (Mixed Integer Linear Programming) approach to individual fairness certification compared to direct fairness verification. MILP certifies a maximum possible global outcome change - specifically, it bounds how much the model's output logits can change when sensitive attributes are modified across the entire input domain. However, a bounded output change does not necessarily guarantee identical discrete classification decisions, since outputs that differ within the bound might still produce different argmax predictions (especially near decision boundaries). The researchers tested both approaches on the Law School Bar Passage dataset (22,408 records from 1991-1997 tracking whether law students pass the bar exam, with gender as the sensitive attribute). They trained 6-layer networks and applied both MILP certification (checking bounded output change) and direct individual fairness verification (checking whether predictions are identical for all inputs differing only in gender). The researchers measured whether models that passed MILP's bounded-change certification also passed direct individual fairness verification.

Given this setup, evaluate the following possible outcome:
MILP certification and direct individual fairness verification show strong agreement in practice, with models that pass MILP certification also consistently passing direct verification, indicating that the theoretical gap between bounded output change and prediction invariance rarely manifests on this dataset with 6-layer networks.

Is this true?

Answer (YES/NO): NO